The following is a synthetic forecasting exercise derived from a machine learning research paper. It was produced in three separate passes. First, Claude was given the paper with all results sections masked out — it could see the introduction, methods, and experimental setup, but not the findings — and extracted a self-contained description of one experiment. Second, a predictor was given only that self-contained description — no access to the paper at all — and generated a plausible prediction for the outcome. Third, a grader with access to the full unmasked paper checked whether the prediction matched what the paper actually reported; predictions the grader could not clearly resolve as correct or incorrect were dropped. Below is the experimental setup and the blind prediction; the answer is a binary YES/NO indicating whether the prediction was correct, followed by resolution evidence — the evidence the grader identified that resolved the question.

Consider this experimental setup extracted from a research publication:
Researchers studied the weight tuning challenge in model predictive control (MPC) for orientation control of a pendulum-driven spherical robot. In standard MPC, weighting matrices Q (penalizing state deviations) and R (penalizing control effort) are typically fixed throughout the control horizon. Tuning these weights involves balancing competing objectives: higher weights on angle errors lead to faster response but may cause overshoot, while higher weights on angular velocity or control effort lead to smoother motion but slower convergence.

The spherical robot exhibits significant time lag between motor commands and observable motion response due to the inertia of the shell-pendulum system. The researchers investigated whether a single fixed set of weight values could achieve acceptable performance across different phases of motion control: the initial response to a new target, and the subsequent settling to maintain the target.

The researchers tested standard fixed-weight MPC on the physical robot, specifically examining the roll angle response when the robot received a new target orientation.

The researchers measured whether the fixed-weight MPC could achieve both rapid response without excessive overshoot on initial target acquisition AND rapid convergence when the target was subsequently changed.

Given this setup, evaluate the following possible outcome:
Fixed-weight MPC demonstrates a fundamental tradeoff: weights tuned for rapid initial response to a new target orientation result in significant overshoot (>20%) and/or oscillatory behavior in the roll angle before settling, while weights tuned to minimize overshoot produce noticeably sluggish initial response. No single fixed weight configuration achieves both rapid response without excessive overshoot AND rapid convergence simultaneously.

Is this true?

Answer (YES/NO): YES